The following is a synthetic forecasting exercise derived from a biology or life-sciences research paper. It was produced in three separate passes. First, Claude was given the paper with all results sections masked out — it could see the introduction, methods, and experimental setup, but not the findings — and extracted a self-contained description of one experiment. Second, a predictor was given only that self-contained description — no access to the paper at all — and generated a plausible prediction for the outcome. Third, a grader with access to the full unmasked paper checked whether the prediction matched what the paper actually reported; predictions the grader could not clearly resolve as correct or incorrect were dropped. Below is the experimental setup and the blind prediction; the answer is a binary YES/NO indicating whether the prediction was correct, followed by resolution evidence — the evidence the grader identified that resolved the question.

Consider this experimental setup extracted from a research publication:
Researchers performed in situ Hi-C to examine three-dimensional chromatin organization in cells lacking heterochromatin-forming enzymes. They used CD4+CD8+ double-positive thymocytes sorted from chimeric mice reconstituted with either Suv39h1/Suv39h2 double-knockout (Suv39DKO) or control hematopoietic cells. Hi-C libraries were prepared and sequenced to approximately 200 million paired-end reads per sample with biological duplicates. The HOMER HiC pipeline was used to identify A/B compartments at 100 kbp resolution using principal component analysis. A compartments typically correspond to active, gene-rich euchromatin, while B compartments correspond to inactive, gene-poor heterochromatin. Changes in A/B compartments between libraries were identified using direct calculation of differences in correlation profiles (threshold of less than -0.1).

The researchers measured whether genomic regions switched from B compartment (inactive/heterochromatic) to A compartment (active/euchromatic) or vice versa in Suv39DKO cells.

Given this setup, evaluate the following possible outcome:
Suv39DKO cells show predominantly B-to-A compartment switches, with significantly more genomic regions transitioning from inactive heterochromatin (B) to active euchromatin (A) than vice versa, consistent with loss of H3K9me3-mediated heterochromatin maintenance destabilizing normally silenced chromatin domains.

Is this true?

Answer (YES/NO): NO